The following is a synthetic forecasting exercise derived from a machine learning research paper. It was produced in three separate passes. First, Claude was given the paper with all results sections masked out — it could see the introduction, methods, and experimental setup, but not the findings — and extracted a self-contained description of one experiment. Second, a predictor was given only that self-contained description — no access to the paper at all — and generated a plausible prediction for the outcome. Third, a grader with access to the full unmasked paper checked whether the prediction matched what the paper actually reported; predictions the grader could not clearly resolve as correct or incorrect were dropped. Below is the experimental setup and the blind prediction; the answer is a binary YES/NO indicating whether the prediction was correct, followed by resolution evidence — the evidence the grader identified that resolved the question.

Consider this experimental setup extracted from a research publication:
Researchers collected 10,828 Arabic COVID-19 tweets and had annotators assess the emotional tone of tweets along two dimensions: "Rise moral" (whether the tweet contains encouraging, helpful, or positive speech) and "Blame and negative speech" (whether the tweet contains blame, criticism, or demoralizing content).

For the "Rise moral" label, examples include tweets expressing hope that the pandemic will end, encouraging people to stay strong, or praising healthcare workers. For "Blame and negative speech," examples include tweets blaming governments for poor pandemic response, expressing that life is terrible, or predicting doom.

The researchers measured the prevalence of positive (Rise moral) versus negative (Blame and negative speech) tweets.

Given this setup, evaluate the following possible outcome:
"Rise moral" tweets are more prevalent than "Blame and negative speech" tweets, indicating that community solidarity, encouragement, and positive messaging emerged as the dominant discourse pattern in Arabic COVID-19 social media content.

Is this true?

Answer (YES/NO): YES